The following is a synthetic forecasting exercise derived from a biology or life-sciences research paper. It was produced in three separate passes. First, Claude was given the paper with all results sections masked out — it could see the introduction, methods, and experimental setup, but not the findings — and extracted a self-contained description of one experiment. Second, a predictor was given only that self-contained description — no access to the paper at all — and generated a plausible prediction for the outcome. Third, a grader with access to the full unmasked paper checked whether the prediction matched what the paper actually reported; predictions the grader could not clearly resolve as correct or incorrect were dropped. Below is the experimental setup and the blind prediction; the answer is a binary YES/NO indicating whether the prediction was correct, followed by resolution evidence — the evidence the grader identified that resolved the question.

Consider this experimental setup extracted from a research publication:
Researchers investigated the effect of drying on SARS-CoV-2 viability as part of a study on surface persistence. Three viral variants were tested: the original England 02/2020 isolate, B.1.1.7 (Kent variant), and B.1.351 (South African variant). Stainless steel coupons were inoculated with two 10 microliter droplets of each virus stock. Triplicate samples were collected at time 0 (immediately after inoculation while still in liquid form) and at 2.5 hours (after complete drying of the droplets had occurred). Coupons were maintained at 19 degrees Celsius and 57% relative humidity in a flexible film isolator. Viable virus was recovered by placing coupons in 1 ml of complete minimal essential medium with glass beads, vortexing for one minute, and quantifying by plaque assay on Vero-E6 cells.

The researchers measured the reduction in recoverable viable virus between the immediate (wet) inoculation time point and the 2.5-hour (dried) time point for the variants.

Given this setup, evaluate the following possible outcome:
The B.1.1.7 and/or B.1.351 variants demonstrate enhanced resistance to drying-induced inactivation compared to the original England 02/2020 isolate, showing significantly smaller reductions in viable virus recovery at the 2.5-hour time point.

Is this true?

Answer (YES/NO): YES